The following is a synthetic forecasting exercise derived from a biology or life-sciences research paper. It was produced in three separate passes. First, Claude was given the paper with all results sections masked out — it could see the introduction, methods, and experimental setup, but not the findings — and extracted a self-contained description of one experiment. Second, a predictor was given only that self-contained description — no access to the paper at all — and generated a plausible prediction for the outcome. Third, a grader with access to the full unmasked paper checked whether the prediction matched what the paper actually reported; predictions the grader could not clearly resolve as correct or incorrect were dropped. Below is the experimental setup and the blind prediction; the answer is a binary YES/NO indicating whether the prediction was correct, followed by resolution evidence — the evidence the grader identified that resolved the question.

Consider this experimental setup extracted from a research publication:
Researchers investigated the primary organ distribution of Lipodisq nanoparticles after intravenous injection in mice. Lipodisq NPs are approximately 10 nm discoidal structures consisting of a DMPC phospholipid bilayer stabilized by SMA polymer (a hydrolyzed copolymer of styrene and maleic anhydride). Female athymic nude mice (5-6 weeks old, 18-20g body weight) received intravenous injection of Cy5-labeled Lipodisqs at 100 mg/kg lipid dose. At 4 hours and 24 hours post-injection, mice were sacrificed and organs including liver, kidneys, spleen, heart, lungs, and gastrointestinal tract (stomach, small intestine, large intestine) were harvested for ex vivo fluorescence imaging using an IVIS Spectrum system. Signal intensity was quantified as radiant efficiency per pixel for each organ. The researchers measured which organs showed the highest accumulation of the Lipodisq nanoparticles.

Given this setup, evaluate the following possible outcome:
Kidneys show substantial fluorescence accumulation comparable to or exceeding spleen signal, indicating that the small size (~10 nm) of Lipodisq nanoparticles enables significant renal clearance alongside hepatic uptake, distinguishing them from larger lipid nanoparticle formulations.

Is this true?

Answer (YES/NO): NO